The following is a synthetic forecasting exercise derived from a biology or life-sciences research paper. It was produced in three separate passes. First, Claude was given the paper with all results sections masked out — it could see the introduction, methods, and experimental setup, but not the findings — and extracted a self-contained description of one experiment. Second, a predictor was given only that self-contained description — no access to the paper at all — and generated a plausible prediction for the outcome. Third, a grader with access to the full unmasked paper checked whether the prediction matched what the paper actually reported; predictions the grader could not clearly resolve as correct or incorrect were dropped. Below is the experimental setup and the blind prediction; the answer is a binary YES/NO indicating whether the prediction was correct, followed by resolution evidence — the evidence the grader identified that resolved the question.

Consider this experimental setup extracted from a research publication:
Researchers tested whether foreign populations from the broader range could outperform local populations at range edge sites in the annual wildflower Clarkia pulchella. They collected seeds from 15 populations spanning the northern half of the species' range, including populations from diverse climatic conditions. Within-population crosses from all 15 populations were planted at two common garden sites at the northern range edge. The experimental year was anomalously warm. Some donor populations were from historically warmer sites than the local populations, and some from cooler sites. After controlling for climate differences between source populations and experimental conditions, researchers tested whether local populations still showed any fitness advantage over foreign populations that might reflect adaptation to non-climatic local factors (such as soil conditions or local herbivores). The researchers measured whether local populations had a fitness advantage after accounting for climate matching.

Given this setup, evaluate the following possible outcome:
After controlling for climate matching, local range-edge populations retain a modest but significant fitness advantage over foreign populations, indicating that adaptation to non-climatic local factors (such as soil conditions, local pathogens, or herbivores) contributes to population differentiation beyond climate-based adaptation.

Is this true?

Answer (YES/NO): NO